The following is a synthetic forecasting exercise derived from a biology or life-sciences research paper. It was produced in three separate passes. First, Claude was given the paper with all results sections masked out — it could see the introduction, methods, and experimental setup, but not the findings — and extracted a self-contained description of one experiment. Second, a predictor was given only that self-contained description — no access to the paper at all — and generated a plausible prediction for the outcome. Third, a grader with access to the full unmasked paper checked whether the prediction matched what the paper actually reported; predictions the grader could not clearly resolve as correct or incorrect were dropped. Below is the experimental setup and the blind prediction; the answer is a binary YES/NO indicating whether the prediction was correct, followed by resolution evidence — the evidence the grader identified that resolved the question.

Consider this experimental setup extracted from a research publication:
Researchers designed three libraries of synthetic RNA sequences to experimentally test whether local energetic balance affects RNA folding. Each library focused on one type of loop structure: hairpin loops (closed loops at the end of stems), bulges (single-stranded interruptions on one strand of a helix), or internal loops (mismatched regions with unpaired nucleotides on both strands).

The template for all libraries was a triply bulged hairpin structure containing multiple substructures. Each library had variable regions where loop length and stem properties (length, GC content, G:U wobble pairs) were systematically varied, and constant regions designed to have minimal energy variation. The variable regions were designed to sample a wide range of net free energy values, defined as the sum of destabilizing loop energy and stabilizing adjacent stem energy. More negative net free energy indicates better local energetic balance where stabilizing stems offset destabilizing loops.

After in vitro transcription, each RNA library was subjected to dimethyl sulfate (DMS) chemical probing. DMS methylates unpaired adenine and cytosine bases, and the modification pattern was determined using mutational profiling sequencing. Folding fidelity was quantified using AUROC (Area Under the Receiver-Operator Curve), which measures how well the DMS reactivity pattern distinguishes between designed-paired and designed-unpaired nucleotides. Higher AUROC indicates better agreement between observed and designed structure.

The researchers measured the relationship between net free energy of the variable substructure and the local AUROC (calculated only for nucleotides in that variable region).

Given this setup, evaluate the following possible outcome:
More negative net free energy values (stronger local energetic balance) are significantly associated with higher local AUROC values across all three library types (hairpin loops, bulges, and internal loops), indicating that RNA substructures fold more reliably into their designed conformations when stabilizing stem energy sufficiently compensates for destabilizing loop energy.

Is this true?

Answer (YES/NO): YES